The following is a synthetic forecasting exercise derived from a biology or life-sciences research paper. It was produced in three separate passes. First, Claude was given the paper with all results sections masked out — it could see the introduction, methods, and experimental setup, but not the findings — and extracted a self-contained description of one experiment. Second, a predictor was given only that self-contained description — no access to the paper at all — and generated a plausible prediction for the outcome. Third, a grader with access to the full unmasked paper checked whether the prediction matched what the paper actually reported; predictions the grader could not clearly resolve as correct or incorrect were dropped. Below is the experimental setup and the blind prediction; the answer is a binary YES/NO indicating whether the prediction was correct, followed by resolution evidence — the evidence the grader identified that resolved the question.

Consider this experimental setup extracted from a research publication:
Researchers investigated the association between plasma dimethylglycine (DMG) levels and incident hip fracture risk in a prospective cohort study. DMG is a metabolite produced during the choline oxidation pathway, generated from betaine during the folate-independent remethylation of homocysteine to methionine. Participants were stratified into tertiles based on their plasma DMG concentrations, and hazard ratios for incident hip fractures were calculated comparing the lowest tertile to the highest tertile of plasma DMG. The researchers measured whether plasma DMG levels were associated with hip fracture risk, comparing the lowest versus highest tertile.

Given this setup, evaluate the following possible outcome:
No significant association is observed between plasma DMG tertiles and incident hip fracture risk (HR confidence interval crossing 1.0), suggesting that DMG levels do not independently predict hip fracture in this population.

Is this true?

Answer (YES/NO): NO